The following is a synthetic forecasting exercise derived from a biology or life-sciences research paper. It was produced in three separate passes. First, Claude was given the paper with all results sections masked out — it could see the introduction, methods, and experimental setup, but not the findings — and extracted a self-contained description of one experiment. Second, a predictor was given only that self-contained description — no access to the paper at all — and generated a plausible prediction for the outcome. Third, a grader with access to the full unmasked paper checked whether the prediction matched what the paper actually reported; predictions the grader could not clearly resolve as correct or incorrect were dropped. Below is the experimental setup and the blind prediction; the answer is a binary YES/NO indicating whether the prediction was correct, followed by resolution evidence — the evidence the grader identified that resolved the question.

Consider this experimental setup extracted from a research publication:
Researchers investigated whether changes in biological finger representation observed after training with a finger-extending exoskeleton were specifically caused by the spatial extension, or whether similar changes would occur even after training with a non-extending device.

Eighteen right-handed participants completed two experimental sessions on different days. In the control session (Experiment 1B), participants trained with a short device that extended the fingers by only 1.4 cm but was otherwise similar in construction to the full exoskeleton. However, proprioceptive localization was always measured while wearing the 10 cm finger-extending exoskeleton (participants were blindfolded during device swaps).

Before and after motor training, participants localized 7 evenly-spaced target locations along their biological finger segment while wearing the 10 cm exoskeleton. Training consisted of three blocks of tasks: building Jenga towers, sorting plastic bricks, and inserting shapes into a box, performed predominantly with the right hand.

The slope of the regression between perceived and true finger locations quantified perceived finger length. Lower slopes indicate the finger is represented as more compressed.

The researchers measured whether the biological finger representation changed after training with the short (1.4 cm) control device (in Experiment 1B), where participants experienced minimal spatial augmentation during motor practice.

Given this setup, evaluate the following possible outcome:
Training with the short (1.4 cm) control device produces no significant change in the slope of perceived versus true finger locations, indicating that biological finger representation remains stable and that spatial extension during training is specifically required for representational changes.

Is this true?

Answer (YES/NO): YES